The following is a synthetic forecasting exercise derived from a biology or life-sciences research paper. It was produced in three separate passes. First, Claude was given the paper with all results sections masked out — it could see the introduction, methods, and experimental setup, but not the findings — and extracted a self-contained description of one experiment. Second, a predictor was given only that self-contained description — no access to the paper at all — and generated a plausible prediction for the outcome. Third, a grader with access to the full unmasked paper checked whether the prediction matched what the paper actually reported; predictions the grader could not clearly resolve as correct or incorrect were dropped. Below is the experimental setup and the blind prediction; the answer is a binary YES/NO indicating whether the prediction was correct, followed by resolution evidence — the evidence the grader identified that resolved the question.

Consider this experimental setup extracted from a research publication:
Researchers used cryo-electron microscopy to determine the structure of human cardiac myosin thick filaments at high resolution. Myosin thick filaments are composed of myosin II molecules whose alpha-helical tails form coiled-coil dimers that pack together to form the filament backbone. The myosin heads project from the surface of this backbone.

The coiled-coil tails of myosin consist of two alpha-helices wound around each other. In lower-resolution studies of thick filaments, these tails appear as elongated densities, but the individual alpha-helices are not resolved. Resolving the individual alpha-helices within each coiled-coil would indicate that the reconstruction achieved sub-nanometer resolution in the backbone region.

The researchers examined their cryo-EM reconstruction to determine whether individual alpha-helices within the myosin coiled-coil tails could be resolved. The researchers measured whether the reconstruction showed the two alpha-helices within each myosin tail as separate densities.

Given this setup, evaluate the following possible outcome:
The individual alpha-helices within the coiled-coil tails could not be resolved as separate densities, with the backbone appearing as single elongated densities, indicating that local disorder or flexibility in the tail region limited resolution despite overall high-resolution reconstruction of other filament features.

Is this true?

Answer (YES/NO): NO